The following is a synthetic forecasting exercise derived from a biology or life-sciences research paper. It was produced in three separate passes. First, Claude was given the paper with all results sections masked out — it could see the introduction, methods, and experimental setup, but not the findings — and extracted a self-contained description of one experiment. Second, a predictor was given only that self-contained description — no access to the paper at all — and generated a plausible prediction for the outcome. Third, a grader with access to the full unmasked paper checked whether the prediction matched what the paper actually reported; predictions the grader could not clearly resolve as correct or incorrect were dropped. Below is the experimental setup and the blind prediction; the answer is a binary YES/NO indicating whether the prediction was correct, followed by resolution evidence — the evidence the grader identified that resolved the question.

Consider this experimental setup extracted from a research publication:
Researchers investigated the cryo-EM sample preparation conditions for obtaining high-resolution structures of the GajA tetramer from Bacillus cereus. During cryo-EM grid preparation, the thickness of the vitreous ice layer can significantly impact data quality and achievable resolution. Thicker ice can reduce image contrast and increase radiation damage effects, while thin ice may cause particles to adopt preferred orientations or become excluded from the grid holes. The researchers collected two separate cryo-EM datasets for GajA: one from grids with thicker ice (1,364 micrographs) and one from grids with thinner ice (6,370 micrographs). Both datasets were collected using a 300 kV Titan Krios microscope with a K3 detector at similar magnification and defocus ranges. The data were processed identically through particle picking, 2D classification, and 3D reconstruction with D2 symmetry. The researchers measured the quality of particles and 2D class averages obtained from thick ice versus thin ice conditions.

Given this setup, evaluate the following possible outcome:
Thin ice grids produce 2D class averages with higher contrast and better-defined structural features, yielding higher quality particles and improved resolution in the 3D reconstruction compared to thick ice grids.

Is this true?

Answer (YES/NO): NO